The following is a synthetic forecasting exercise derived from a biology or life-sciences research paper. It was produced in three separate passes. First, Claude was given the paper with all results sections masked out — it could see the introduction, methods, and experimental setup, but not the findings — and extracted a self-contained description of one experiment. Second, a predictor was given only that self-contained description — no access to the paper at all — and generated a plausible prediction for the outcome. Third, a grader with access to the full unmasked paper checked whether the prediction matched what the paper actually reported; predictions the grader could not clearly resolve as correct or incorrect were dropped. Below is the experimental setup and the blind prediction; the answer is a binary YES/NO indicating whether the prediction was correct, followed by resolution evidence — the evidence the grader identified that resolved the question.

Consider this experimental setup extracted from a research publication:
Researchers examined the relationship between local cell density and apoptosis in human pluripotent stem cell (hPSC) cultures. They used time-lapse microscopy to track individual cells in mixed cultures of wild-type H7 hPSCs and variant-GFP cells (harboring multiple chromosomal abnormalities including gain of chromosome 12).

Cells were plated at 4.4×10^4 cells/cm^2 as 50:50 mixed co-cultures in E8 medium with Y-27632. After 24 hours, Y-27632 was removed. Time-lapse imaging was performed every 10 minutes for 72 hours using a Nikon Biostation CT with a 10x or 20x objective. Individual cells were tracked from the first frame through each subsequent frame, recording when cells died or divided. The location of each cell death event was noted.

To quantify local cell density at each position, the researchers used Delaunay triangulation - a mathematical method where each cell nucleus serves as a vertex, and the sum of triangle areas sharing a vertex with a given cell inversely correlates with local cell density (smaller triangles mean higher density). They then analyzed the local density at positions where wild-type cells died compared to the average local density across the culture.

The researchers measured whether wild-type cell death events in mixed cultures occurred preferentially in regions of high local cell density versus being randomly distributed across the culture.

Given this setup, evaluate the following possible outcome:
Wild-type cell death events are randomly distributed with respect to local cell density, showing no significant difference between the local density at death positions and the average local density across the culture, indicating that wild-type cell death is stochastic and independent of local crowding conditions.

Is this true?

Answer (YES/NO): NO